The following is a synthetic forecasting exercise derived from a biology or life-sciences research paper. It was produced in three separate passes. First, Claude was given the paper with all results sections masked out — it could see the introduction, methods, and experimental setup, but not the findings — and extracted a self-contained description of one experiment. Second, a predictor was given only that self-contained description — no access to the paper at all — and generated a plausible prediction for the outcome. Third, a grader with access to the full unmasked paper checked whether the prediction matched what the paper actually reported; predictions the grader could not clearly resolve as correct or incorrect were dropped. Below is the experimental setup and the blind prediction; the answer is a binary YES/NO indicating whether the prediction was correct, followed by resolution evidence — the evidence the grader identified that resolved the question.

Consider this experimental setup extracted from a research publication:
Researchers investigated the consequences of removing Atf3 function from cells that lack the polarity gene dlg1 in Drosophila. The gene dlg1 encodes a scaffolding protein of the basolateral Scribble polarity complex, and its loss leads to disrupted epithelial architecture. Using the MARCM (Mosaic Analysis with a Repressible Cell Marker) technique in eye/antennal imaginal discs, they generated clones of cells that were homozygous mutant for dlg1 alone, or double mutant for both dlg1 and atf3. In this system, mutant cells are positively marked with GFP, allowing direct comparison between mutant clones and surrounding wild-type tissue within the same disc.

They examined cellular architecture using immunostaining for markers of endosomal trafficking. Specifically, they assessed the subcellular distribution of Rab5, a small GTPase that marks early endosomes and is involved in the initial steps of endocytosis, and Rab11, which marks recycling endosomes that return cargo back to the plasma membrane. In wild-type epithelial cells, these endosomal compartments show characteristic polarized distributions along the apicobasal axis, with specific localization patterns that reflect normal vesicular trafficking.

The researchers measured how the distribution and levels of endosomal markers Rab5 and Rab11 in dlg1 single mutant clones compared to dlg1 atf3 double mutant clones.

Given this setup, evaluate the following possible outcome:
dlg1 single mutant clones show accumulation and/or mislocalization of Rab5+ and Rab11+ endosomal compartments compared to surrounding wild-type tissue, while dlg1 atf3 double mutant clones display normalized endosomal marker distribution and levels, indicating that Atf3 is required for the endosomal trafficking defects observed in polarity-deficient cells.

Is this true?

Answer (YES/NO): NO